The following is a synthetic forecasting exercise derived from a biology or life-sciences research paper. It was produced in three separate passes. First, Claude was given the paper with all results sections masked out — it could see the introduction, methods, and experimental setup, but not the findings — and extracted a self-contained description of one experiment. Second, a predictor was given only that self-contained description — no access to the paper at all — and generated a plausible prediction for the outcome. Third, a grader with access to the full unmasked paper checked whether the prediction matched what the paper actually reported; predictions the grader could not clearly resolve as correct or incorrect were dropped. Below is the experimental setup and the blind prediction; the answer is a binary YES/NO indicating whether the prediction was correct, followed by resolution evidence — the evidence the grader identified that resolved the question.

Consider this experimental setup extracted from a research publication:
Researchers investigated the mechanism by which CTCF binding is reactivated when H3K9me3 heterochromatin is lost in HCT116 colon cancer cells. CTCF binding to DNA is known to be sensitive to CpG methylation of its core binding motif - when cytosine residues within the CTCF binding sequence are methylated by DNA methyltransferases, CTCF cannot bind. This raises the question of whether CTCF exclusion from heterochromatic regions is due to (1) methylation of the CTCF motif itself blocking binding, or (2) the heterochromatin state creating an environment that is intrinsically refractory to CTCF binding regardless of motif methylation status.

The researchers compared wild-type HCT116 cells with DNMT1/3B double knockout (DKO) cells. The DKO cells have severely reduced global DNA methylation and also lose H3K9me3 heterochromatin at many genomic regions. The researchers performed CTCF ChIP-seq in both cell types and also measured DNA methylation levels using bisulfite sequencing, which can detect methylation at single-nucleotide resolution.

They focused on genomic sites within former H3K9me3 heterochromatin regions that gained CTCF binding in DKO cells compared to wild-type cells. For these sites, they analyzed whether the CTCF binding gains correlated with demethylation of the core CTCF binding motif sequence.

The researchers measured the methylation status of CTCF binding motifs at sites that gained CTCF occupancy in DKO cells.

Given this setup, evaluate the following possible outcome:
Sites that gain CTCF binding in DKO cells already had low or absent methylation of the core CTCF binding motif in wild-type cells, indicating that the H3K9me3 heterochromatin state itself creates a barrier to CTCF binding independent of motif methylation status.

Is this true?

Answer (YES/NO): YES